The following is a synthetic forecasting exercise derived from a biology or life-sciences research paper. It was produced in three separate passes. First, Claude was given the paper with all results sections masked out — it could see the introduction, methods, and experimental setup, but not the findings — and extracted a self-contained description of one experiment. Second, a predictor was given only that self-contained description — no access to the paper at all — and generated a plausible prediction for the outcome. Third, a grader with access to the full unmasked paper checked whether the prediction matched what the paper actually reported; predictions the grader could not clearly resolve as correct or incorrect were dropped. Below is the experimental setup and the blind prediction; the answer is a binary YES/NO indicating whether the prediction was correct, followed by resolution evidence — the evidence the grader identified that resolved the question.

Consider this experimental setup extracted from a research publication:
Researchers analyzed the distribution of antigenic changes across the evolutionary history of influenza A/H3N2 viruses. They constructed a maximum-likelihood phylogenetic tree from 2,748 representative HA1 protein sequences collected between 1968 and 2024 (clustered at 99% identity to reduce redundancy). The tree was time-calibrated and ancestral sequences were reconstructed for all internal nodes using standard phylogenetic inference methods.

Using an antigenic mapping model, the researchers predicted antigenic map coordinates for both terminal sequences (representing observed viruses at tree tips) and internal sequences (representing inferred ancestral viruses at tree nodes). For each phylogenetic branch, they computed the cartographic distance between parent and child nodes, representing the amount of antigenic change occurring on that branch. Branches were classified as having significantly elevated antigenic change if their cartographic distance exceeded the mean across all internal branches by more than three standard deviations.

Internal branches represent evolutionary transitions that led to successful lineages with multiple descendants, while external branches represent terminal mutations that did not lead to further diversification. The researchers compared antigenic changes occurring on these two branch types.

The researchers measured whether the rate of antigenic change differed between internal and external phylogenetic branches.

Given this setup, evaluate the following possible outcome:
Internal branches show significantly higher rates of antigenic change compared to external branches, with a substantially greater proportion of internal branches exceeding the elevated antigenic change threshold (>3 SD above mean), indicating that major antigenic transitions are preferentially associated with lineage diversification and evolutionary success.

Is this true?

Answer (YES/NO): NO